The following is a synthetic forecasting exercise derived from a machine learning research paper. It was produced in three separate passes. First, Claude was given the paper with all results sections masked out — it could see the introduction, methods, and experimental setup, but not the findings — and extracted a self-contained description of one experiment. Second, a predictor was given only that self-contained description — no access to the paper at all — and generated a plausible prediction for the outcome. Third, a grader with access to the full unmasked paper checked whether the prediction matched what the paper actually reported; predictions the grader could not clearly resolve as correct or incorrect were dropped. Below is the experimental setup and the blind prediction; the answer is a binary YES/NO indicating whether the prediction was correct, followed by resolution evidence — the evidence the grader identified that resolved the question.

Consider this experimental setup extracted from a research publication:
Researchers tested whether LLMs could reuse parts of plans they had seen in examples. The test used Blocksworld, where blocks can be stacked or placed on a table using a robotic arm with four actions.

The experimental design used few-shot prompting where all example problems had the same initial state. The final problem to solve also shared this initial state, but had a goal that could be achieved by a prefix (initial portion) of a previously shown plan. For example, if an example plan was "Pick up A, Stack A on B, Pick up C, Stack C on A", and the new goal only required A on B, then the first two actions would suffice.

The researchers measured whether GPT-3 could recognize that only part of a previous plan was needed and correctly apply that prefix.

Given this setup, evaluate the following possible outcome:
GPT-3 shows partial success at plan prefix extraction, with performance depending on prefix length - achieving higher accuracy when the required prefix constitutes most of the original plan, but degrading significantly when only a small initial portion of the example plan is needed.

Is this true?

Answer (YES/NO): NO